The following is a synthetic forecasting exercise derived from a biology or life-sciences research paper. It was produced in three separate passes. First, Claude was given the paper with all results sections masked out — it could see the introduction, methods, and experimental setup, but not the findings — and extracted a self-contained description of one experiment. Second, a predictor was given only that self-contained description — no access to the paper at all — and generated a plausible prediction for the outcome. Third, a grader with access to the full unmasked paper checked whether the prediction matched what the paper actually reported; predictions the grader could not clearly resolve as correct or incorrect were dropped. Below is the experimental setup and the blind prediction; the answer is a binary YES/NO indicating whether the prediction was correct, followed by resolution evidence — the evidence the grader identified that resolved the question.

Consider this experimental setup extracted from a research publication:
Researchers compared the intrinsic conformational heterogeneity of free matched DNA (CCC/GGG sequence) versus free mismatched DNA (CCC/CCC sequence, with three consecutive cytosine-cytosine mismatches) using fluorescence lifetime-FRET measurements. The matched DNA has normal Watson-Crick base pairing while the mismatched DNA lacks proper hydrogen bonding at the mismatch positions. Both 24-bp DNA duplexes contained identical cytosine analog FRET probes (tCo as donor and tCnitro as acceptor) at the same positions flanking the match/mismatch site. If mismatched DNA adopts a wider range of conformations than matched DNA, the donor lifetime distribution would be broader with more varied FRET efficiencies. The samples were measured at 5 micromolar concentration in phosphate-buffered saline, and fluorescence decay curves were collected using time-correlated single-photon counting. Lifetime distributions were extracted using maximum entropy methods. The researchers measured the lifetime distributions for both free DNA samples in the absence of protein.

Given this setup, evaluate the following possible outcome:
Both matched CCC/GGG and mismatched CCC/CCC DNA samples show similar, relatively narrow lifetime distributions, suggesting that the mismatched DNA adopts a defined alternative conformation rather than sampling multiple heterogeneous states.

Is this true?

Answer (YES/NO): NO